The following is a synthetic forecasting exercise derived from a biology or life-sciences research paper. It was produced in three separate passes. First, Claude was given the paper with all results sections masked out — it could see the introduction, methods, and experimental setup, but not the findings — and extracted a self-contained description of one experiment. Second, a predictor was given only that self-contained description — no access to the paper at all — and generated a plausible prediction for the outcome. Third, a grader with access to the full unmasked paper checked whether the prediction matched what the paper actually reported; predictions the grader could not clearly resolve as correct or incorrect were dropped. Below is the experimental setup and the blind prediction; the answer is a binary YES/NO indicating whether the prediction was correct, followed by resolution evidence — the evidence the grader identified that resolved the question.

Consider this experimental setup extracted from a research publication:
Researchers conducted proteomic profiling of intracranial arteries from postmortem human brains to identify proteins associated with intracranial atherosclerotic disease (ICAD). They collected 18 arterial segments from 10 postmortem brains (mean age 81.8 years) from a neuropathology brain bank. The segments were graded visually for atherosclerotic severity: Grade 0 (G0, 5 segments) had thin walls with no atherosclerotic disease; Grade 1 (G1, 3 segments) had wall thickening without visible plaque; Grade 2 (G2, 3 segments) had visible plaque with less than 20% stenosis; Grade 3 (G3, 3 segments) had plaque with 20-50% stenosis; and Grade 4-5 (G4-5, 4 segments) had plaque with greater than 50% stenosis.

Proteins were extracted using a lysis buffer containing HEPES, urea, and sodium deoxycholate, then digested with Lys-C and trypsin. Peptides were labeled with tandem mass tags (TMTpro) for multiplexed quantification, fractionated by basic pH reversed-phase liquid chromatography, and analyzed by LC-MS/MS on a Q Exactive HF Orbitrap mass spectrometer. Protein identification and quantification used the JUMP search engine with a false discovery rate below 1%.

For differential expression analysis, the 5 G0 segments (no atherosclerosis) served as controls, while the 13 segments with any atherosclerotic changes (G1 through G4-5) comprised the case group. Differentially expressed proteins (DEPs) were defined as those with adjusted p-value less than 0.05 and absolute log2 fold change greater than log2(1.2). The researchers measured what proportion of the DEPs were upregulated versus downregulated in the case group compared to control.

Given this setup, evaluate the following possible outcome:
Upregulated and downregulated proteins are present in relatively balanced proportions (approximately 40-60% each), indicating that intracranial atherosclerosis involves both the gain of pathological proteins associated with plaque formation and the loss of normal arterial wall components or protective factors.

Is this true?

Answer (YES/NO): NO